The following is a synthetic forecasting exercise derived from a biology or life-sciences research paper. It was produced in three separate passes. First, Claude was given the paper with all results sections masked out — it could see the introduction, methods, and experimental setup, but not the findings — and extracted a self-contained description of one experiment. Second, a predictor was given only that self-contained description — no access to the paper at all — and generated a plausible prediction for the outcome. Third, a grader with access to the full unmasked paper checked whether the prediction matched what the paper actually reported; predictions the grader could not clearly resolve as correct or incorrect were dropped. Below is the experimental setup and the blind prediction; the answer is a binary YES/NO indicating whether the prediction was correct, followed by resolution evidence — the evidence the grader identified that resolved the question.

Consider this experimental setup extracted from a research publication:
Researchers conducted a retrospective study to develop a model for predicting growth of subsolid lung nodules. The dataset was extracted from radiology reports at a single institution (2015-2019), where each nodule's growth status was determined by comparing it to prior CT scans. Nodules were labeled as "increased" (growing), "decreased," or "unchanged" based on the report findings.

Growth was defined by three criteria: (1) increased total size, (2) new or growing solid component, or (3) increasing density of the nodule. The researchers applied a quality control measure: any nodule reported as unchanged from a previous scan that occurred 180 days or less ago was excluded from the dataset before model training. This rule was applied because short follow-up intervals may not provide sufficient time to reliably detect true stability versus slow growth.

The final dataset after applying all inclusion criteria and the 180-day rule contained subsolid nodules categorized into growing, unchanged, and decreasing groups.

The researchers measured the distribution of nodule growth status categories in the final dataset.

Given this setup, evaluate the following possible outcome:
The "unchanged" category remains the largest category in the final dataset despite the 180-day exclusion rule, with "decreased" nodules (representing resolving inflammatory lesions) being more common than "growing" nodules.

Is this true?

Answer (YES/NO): NO